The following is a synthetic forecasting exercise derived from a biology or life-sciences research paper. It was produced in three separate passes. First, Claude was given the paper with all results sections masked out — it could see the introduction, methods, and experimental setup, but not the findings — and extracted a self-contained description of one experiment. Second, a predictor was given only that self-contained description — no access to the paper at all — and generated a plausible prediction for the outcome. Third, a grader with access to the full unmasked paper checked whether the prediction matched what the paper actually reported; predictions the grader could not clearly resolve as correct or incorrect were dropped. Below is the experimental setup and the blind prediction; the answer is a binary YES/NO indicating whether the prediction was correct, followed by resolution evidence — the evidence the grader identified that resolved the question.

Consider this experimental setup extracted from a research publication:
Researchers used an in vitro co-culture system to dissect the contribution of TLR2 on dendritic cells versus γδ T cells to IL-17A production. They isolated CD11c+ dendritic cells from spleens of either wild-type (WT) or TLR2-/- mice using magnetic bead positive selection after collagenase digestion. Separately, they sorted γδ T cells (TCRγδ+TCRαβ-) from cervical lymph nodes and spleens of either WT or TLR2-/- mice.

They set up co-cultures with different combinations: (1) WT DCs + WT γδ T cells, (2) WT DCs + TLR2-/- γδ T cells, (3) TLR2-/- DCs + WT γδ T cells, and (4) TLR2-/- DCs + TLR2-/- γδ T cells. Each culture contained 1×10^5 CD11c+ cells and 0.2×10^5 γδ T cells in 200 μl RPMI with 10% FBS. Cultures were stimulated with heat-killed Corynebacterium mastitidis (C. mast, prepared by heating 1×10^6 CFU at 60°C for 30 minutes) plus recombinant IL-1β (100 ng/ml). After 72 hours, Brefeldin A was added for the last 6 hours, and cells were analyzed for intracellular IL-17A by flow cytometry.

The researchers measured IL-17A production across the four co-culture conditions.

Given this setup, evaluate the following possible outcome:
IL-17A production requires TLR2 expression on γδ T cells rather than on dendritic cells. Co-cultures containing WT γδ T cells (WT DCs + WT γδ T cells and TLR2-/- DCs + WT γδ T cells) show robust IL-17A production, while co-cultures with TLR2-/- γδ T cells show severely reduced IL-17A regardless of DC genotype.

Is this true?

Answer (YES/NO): NO